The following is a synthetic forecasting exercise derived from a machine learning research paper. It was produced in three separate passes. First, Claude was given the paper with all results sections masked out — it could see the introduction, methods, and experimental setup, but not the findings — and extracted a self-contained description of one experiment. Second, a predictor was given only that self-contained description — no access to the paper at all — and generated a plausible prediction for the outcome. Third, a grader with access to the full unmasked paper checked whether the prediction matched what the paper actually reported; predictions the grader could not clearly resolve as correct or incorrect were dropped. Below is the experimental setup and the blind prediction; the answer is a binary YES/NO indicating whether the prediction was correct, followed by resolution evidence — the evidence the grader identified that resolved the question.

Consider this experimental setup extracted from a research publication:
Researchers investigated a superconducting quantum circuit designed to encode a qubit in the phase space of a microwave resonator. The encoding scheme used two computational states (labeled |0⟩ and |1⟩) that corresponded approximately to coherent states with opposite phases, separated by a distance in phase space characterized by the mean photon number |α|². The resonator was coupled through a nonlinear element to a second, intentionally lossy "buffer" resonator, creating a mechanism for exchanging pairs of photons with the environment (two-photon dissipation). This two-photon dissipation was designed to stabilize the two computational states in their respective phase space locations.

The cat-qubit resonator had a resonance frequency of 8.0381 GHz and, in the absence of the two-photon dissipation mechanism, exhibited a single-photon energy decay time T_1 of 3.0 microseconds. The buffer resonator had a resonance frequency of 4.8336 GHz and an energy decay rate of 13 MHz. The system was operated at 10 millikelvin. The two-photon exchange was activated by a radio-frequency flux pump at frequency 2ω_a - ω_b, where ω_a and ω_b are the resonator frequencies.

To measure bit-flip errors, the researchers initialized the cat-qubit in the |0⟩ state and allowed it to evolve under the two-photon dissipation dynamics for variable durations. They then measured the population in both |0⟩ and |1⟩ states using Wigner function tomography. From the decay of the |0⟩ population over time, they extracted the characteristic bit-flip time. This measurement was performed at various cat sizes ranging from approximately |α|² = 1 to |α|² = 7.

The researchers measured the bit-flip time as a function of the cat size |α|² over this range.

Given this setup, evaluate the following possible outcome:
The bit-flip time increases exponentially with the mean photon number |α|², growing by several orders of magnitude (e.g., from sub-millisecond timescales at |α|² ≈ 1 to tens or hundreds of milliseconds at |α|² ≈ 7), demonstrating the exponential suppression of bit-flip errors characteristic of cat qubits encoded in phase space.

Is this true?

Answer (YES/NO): NO